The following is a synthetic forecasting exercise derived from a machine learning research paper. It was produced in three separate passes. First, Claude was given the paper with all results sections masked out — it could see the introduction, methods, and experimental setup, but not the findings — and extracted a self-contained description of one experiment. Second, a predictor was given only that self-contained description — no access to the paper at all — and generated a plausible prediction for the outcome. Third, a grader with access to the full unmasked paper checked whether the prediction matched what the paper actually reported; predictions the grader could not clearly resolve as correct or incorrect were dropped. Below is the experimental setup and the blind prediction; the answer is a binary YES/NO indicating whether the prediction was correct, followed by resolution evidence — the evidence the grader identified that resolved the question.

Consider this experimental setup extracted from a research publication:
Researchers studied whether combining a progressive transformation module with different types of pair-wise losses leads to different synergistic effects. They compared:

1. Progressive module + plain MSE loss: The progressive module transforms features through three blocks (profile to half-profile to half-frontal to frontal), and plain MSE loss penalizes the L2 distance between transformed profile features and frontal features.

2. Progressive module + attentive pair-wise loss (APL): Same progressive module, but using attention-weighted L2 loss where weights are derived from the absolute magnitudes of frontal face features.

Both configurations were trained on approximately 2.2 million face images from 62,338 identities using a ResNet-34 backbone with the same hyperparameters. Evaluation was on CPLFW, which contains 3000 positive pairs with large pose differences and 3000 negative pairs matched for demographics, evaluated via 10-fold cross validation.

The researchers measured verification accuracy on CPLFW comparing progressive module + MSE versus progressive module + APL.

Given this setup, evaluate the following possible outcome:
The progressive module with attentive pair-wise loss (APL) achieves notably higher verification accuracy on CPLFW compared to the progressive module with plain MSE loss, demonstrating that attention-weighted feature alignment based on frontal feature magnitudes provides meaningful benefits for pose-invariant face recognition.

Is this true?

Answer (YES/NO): YES